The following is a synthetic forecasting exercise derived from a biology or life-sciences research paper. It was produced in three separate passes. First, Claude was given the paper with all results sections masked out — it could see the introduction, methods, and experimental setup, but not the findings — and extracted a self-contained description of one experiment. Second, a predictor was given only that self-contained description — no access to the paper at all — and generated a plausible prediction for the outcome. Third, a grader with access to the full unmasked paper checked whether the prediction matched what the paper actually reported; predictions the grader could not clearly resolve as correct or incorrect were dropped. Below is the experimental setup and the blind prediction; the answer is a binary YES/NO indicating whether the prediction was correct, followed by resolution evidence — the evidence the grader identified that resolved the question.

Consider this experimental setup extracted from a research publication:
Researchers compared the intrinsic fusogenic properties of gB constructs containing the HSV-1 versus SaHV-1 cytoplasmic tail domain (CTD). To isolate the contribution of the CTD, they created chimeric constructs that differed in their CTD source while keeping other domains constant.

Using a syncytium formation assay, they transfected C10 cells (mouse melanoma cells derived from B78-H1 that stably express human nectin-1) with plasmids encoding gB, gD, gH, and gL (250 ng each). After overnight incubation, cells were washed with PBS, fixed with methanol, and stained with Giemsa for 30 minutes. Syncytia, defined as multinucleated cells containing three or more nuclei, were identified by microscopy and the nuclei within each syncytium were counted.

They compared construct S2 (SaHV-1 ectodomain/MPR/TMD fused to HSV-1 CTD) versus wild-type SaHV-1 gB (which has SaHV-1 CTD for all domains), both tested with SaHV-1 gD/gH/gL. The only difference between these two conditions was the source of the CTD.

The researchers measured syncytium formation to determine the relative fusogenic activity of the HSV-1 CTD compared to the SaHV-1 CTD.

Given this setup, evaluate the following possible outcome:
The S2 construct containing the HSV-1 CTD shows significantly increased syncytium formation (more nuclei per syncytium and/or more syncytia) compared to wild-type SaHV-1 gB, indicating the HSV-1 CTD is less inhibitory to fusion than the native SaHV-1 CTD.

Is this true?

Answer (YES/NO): YES